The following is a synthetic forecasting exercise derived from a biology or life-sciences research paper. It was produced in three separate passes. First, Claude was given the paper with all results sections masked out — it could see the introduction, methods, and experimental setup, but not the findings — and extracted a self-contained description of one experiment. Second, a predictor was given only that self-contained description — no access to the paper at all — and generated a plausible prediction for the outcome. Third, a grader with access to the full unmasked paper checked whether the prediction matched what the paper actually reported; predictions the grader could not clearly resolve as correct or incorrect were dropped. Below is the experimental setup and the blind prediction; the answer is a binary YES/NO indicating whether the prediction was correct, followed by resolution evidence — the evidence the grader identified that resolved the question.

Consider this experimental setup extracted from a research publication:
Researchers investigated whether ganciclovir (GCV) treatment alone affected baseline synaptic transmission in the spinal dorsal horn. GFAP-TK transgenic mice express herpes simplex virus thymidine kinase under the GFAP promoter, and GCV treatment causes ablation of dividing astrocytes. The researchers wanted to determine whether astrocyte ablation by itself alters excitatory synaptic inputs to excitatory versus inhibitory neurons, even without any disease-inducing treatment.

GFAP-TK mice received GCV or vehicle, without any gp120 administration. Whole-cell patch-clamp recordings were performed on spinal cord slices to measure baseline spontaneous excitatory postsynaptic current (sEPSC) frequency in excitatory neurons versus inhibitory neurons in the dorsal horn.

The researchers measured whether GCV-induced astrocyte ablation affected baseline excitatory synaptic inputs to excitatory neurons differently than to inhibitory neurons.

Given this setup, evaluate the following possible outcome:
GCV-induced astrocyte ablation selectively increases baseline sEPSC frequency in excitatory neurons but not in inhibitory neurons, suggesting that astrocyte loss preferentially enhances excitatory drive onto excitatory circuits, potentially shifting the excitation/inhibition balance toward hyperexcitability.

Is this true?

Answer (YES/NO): NO